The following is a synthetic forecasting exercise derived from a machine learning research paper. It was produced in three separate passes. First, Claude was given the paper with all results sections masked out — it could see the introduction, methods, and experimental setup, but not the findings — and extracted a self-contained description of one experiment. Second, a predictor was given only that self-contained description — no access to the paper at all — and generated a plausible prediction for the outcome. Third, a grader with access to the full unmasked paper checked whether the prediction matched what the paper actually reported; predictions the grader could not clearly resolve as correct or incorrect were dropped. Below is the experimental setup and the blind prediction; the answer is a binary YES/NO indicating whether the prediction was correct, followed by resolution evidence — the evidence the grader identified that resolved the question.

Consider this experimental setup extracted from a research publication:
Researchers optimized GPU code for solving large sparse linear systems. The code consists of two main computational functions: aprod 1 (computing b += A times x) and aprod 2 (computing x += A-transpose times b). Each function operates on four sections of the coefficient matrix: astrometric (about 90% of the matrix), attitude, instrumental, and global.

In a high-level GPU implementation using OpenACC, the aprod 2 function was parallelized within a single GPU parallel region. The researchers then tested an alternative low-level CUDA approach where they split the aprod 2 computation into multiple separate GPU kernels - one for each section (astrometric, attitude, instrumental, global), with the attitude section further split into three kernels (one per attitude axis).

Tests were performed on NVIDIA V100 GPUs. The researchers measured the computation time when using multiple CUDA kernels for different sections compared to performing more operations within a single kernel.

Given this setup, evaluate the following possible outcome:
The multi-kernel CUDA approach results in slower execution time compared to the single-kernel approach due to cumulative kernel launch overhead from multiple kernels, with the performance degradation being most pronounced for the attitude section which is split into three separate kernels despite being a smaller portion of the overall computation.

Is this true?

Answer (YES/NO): NO